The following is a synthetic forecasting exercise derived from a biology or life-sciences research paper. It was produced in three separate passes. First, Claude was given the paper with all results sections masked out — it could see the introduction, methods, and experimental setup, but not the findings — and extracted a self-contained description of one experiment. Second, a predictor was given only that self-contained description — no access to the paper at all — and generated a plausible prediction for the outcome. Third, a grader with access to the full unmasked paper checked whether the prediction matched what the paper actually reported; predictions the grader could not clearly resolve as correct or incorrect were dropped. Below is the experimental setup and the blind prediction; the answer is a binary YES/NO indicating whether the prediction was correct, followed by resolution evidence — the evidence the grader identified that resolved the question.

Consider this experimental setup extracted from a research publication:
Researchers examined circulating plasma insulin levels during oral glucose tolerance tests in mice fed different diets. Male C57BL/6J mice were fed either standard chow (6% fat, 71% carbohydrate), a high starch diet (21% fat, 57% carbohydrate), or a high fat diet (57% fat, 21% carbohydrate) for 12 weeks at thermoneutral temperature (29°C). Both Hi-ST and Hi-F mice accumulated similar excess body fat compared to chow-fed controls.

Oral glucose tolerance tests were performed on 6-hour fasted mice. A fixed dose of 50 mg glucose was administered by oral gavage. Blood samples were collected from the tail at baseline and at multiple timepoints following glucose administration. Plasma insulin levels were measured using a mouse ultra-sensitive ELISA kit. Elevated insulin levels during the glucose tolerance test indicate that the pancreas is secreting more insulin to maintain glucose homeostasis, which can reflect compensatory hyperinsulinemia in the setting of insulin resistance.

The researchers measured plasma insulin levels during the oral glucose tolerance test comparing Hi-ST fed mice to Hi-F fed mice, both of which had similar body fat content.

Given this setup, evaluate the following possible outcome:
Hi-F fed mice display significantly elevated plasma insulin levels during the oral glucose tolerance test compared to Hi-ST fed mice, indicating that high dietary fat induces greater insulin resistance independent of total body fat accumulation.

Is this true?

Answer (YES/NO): YES